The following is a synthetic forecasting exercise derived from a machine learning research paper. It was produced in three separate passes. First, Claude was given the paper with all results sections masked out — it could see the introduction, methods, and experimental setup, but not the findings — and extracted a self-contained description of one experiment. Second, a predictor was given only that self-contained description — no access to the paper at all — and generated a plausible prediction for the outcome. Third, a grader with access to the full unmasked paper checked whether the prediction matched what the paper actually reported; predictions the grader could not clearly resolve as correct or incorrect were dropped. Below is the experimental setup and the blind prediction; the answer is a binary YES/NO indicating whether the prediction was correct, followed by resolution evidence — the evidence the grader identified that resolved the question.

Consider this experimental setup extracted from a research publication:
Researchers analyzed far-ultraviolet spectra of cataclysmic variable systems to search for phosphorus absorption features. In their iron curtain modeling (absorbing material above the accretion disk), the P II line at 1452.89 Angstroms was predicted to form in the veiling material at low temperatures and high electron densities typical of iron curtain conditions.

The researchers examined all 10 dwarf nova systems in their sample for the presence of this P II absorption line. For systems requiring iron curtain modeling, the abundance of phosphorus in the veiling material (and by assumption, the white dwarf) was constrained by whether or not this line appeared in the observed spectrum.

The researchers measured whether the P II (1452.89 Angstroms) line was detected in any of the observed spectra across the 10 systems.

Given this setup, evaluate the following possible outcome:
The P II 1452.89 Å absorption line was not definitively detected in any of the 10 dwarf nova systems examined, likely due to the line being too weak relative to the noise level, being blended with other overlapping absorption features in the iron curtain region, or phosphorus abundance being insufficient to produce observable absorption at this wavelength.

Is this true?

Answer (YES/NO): YES